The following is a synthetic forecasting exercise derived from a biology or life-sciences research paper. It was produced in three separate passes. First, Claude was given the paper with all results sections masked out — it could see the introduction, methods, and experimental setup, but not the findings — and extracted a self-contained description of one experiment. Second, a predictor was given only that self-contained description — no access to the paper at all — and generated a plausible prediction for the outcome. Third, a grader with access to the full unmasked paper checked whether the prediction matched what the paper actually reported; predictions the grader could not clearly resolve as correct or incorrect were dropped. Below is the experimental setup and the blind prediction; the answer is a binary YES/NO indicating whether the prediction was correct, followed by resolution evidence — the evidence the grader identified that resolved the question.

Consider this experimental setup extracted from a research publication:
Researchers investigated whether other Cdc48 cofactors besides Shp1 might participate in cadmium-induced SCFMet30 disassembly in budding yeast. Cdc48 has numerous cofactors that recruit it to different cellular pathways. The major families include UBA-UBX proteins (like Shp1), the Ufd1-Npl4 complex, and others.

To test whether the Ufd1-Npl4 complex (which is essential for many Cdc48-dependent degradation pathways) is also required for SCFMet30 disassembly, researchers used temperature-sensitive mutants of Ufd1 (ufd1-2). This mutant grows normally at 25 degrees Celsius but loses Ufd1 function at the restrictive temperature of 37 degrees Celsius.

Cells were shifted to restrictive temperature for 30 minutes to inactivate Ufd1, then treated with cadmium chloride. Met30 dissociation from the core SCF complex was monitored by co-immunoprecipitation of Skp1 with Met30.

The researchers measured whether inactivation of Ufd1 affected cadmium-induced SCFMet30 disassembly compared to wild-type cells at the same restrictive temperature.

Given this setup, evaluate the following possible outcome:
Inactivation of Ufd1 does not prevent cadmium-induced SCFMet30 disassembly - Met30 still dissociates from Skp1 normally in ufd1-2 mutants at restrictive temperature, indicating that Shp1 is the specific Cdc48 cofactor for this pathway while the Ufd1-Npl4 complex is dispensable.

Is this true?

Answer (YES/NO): YES